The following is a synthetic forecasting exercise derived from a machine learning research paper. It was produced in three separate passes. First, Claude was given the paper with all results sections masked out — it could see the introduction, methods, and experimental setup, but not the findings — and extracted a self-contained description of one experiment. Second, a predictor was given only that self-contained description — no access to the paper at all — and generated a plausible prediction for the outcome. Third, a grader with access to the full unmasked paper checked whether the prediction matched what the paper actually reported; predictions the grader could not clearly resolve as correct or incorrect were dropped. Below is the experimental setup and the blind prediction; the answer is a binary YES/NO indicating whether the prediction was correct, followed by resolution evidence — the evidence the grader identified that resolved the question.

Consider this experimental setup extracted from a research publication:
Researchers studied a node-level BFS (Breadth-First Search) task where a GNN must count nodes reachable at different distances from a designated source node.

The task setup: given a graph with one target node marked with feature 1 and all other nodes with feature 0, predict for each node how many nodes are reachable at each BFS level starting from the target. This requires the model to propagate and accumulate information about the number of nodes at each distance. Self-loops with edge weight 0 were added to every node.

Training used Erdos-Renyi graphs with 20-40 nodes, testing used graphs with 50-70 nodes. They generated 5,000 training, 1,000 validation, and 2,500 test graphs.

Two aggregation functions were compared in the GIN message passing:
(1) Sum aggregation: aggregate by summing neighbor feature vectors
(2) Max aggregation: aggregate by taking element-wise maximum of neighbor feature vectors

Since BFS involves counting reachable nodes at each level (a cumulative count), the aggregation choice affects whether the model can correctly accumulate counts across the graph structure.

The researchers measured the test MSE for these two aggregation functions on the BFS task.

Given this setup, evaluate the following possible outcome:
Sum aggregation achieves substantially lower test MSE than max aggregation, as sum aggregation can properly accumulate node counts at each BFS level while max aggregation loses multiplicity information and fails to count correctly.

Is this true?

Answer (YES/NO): NO